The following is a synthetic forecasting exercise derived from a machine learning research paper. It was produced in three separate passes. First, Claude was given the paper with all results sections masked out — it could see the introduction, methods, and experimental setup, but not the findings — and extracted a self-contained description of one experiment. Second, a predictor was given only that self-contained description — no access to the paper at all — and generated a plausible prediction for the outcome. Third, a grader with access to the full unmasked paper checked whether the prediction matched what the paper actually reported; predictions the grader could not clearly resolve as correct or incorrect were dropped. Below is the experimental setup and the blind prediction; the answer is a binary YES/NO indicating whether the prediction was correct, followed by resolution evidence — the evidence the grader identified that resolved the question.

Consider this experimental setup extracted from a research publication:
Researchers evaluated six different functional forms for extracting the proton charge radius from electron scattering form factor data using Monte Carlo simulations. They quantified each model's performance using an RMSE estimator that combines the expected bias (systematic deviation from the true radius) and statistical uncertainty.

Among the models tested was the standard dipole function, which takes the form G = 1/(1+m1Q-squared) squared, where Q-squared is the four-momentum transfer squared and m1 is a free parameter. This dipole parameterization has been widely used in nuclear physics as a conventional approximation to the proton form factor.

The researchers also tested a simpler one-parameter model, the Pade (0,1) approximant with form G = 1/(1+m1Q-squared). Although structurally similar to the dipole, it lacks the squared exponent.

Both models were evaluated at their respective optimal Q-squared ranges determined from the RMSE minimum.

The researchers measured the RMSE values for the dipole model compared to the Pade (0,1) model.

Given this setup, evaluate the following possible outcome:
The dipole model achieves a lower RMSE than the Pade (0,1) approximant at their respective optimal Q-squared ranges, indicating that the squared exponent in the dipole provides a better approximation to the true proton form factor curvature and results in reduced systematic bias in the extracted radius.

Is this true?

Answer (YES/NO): NO